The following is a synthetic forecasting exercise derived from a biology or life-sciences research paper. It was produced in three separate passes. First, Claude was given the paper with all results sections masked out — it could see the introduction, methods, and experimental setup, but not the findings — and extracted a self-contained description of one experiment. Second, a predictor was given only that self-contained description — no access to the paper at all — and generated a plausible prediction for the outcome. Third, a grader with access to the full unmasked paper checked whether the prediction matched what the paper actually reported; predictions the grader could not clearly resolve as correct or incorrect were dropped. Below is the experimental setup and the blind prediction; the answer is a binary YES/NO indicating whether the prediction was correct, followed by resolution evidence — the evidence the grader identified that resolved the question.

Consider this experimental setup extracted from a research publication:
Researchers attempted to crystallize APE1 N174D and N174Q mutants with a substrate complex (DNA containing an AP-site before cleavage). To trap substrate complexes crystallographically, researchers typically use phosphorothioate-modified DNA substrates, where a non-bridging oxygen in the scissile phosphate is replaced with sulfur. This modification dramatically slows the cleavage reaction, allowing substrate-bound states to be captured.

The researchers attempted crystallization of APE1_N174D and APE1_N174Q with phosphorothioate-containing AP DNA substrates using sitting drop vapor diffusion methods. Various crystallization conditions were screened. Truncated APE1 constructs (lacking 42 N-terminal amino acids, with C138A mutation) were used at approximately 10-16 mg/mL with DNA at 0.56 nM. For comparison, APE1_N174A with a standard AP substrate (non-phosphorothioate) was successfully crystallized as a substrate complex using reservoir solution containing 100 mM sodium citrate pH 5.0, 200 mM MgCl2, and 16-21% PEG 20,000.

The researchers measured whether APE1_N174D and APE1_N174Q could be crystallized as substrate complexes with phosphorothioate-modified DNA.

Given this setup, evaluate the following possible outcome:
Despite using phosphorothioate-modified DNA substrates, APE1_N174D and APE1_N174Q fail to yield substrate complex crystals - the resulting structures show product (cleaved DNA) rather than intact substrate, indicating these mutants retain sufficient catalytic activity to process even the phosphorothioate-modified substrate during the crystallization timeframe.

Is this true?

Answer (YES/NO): NO